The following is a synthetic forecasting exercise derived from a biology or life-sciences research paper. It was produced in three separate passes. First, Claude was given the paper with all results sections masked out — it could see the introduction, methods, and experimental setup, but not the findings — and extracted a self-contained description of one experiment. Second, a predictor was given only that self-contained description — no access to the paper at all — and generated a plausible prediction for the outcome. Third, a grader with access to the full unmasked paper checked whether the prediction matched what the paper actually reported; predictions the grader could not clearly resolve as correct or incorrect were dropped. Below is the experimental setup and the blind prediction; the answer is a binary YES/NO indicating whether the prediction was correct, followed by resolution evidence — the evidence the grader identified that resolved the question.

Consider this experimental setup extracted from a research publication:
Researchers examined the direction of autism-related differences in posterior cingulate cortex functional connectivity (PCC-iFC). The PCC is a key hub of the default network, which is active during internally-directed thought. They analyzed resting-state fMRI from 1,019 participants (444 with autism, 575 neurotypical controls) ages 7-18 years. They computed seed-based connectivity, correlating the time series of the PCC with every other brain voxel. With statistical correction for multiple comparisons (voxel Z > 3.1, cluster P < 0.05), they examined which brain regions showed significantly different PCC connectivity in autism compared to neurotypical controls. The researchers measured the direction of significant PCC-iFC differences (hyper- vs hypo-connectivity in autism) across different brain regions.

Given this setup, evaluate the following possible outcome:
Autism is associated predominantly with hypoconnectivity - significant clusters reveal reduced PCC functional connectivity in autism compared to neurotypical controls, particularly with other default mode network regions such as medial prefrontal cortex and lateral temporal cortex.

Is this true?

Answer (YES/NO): NO